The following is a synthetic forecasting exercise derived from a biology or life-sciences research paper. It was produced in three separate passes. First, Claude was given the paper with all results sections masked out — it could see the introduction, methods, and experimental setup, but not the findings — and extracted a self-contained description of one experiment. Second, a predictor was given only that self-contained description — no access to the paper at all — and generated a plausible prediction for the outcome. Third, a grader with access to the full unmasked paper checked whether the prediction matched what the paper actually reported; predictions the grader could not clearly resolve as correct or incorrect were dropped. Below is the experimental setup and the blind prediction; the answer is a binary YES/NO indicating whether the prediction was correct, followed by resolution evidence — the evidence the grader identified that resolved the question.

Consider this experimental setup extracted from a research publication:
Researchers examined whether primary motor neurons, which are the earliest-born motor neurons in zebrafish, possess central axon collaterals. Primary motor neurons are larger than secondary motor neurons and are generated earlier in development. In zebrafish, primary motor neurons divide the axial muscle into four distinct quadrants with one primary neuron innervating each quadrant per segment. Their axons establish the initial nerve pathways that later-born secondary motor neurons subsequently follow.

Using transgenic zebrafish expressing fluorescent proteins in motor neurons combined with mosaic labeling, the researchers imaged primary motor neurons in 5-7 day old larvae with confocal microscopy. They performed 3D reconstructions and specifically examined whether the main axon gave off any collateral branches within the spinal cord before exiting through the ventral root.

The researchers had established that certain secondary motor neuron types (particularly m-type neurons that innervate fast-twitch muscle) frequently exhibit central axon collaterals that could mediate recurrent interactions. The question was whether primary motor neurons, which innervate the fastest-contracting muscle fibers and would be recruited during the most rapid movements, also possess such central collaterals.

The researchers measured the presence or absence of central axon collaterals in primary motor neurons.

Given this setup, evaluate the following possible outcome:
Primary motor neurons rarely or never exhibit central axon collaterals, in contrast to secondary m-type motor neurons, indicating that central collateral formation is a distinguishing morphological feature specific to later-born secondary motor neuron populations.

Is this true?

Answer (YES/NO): NO